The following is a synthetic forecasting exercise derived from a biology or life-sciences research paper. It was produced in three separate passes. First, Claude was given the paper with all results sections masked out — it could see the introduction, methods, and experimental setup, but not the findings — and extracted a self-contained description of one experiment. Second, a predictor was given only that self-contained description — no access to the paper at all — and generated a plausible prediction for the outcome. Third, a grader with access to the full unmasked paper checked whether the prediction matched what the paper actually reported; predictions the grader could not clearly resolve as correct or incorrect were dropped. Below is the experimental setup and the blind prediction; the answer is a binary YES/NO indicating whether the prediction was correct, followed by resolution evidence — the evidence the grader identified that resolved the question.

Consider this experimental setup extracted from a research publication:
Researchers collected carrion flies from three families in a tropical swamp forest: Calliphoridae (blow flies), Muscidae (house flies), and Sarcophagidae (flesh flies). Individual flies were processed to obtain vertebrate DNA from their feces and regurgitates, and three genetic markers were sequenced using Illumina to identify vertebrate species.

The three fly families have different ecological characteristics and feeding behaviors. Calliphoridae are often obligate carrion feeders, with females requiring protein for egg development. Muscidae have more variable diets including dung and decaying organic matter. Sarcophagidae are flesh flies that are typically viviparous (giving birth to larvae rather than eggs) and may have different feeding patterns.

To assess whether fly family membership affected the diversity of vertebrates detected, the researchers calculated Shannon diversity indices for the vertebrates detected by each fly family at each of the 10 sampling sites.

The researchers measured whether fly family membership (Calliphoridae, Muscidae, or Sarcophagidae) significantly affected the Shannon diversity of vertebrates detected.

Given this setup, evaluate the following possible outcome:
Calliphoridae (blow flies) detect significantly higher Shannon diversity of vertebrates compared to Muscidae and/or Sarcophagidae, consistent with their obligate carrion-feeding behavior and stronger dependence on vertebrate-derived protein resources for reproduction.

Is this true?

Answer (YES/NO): NO